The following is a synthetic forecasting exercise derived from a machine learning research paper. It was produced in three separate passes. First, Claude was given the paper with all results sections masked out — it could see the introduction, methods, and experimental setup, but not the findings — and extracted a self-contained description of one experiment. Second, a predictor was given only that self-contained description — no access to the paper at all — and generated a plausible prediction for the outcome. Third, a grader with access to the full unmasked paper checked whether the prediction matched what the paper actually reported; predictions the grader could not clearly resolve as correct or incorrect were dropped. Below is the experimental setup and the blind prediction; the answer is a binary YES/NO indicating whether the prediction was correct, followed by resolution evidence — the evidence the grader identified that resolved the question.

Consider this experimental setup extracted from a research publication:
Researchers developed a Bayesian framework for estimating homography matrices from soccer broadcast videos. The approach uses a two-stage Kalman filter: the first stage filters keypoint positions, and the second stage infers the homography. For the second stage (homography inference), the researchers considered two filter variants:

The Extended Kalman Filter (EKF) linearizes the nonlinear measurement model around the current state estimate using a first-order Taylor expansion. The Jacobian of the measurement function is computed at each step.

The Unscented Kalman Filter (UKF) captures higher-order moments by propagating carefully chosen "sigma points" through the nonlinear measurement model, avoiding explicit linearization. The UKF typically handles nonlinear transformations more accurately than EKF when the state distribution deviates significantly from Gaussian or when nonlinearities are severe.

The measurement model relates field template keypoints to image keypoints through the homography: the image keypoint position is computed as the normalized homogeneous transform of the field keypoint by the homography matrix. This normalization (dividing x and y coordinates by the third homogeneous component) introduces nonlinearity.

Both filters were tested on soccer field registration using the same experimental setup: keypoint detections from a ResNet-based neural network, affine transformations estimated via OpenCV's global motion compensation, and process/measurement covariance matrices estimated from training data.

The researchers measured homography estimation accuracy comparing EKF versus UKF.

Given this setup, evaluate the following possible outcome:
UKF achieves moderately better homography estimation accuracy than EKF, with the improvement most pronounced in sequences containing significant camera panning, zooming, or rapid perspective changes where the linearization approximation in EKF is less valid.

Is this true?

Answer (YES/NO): NO